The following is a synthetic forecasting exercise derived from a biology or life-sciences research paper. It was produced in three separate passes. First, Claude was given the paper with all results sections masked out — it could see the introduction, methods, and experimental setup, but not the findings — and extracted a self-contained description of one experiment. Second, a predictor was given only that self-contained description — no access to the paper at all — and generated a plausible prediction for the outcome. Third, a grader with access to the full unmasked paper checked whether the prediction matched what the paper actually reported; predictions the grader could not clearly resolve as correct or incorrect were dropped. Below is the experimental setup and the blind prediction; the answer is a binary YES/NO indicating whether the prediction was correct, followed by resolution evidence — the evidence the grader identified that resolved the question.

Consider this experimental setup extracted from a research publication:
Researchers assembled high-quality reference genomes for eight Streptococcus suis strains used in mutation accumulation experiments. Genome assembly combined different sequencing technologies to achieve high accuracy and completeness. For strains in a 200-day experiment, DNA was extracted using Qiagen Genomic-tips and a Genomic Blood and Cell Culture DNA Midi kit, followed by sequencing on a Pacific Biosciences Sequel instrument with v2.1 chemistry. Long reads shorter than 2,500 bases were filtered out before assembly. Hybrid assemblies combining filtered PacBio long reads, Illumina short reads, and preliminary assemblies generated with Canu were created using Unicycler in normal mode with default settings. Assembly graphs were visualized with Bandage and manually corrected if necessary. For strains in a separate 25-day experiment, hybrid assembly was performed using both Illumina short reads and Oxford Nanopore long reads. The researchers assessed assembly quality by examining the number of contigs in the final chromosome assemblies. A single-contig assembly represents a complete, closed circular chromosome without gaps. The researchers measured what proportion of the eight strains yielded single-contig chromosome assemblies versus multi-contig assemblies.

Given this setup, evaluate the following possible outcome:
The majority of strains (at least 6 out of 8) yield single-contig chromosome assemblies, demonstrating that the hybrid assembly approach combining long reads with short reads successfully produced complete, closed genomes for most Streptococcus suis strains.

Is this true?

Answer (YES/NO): NO